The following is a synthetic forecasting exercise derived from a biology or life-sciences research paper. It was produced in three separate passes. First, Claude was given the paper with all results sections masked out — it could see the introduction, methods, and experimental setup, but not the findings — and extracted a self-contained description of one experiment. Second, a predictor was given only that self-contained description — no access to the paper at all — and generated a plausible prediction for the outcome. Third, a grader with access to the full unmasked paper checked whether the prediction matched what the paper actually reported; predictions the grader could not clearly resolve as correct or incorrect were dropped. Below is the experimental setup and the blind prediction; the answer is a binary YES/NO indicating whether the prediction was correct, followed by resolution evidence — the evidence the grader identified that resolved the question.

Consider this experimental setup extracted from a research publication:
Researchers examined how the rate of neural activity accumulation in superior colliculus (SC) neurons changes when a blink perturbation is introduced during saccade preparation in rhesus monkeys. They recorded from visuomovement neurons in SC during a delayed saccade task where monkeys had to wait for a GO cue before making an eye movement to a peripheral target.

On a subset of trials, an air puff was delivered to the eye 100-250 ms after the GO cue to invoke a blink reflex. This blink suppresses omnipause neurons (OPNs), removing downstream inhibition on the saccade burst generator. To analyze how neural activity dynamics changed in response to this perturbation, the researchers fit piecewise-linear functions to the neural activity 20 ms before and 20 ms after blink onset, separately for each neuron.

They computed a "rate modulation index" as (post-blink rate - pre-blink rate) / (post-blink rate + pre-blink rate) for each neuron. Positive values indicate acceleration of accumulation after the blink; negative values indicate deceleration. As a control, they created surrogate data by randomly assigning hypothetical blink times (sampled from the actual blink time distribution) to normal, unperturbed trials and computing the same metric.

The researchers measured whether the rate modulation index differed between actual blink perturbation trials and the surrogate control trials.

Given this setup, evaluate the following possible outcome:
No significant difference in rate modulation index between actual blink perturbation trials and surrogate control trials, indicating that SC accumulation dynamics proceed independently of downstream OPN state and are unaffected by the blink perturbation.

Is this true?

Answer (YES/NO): NO